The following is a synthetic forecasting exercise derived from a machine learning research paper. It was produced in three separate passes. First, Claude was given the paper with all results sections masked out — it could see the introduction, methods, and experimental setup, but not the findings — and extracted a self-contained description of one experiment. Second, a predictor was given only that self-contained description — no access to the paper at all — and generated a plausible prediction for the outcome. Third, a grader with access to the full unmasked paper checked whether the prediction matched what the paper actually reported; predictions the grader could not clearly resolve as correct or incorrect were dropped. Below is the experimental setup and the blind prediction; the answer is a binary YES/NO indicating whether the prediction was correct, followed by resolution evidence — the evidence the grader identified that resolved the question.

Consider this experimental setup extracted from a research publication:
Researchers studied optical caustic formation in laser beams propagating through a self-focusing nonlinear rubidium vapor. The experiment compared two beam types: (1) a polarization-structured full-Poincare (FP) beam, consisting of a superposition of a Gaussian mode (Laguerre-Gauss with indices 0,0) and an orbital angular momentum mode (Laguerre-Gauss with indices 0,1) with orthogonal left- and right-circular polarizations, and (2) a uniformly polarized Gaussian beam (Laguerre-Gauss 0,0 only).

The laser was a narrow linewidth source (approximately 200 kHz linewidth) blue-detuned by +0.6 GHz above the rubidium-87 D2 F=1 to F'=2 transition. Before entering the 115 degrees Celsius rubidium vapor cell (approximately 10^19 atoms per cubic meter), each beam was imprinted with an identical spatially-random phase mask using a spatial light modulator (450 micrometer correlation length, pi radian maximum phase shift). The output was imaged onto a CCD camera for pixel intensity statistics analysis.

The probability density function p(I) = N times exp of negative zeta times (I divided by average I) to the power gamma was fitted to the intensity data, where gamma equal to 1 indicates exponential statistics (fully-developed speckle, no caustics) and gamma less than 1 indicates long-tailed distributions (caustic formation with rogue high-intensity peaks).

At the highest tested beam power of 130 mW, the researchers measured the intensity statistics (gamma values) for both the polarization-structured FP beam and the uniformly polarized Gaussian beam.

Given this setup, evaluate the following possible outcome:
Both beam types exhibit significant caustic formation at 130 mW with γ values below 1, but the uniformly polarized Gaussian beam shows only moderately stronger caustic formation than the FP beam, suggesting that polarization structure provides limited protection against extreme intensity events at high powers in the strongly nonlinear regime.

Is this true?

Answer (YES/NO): NO